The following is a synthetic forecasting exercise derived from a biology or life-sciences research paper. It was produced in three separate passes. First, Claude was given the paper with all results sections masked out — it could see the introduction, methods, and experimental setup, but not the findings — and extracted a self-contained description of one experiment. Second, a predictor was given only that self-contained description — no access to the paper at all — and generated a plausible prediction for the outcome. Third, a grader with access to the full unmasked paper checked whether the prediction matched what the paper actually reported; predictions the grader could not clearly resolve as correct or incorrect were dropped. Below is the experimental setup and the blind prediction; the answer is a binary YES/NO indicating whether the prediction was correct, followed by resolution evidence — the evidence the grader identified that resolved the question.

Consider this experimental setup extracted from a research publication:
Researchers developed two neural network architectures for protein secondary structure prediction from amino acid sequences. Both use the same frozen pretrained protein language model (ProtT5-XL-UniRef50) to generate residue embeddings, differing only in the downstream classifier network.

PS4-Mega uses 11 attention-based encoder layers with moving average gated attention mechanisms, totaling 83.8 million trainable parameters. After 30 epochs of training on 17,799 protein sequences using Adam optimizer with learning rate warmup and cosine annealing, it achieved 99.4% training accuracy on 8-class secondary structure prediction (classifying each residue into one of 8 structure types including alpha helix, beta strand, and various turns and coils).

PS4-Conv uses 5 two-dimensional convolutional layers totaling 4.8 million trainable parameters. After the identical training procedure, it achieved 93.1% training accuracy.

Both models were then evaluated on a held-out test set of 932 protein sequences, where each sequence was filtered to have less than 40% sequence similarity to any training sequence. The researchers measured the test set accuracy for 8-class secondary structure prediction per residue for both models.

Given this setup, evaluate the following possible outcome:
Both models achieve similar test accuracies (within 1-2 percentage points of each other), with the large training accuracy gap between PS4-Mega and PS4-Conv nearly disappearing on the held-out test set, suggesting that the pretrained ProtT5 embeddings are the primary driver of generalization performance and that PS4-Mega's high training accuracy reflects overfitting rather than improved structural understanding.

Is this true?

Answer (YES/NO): YES